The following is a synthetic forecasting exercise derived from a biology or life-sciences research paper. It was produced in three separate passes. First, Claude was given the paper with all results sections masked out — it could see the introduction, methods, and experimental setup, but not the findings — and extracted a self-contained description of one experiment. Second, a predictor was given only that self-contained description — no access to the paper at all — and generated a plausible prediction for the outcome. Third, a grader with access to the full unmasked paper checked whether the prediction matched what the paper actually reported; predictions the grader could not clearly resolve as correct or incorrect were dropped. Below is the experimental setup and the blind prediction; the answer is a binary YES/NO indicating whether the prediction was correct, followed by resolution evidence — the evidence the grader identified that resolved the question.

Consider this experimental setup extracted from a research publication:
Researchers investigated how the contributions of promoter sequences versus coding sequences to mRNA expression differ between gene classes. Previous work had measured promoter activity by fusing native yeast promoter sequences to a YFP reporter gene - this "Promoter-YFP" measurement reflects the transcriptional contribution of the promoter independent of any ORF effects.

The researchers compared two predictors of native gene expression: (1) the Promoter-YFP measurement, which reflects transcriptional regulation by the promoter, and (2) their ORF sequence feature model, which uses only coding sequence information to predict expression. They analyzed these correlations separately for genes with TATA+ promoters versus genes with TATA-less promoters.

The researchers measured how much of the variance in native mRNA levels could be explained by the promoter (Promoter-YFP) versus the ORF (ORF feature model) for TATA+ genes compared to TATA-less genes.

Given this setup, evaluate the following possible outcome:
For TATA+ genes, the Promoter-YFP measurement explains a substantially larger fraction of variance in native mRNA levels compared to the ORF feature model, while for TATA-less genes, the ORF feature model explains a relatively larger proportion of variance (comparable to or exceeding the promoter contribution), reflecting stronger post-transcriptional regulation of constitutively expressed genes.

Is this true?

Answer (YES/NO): YES